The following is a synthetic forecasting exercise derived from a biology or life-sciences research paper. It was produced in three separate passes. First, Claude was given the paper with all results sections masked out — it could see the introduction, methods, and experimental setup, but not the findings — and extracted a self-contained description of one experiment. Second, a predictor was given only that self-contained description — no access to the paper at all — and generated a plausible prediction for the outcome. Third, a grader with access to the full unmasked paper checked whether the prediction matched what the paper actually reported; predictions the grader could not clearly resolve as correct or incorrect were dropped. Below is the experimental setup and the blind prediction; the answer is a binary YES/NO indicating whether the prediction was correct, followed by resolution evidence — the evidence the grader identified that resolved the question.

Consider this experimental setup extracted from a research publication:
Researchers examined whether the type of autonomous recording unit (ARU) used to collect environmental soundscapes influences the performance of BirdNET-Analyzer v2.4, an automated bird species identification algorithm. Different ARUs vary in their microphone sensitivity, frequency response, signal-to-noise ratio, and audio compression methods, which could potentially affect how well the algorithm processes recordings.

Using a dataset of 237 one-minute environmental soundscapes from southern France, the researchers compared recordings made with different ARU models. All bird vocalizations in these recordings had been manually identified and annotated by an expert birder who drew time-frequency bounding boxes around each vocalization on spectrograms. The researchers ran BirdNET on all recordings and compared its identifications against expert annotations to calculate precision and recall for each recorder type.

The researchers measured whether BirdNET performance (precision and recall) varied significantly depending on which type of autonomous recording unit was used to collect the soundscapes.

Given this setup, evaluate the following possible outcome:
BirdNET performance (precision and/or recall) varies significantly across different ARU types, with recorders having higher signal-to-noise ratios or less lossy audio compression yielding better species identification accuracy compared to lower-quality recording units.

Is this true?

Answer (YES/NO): NO